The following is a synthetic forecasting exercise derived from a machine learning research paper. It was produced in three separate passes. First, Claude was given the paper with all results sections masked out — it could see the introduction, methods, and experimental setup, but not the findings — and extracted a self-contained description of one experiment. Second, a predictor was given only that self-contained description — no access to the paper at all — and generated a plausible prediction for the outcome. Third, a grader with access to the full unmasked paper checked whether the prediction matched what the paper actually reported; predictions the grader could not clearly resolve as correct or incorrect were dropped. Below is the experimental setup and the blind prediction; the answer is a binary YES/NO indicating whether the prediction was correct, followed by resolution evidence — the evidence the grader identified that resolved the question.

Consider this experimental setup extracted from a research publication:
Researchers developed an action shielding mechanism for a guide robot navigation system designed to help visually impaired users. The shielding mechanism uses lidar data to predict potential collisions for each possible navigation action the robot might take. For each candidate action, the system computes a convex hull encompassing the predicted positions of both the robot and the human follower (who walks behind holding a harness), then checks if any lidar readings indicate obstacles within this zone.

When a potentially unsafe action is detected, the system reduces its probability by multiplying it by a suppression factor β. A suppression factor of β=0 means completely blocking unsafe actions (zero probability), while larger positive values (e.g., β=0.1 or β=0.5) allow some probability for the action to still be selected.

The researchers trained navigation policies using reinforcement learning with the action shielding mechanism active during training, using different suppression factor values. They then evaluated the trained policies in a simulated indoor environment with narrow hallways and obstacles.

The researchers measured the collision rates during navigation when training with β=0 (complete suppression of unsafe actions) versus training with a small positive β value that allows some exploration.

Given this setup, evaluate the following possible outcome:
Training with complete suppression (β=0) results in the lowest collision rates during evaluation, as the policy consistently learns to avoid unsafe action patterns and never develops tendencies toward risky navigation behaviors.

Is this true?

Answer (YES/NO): NO